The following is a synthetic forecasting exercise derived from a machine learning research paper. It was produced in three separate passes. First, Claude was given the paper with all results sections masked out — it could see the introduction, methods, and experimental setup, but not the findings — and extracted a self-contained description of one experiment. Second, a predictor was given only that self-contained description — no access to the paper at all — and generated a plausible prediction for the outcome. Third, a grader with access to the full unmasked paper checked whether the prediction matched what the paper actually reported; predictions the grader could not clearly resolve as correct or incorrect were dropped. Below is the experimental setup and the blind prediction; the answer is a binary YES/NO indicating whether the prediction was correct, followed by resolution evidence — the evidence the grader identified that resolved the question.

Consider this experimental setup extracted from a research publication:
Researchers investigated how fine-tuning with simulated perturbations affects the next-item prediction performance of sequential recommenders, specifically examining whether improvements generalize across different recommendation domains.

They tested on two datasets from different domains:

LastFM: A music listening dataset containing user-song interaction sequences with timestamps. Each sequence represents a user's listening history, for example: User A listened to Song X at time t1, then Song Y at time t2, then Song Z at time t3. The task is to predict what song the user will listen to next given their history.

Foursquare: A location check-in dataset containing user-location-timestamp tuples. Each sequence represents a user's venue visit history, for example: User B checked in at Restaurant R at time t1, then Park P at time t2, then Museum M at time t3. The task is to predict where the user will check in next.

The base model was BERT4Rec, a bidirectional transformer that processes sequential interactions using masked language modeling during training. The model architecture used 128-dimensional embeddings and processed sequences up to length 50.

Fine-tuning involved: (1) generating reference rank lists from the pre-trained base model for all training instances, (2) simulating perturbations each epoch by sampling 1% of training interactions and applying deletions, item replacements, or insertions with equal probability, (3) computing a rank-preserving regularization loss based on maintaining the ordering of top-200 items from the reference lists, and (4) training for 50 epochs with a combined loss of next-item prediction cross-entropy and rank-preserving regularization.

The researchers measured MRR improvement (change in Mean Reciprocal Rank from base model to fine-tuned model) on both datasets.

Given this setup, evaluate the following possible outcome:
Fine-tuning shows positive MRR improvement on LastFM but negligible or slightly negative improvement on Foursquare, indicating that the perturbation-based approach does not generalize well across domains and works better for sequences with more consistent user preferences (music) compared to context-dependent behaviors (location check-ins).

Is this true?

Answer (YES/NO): NO